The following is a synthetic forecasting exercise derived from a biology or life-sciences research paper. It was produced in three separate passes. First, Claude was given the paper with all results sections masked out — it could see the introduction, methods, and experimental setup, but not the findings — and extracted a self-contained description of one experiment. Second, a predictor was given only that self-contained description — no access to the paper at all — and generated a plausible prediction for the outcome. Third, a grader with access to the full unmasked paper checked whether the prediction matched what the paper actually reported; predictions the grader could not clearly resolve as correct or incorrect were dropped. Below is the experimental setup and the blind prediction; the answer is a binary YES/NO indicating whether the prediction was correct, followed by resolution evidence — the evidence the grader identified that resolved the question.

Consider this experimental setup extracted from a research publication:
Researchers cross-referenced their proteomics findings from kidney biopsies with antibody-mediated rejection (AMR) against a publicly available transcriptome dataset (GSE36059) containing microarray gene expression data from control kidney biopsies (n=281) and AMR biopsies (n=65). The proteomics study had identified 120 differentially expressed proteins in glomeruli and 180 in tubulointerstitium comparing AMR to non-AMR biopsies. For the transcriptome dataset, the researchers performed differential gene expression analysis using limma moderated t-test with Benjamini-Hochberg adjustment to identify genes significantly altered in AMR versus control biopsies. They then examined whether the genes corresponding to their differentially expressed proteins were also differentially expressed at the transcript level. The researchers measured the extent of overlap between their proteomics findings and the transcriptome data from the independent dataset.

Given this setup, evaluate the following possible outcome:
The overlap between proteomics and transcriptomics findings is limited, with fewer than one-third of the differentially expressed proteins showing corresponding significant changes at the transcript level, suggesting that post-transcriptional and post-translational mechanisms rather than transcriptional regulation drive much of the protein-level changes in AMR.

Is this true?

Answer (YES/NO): YES